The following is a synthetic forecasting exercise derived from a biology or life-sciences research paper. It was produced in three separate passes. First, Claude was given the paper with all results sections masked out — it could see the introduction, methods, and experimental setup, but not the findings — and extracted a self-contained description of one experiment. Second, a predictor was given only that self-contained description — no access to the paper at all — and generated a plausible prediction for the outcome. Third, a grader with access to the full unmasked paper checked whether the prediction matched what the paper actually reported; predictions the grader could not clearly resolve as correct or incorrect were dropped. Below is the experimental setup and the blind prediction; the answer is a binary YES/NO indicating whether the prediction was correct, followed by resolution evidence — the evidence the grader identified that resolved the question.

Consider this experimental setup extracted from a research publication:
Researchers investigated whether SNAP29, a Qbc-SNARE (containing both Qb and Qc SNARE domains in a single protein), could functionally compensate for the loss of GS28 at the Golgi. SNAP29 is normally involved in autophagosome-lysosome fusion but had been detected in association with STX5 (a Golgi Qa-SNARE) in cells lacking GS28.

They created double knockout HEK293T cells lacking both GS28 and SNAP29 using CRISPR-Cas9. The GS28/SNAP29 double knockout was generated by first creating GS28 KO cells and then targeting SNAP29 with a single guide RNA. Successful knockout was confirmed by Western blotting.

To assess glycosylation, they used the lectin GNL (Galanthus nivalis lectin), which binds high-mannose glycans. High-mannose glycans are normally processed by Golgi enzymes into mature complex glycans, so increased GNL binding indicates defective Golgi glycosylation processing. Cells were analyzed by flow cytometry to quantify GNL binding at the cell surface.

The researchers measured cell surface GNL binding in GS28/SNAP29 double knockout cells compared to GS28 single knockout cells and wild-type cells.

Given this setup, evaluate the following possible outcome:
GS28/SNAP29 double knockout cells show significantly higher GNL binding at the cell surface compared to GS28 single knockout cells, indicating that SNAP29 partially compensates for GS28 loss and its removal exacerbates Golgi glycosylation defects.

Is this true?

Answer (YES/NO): YES